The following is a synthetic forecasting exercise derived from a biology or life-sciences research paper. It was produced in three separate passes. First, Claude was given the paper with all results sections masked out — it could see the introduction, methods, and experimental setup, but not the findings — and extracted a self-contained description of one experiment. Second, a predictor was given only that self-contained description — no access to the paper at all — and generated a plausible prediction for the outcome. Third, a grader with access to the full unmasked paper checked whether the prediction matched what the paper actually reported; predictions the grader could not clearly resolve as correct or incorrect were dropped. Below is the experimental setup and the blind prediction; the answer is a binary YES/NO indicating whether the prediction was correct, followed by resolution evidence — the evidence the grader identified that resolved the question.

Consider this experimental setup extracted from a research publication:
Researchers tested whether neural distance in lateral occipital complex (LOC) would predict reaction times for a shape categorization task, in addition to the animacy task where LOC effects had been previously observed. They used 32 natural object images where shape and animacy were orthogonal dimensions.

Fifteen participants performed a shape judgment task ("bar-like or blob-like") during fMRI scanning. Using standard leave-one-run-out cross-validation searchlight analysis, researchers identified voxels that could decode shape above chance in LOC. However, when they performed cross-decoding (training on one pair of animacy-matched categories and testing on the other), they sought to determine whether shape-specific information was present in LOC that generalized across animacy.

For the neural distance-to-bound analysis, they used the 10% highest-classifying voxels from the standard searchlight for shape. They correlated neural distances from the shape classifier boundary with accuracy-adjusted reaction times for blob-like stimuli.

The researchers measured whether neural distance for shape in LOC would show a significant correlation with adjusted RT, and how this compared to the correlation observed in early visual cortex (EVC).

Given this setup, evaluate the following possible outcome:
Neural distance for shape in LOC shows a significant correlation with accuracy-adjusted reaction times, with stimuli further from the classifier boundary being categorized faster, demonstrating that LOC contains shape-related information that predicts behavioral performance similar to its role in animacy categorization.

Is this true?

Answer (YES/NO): NO